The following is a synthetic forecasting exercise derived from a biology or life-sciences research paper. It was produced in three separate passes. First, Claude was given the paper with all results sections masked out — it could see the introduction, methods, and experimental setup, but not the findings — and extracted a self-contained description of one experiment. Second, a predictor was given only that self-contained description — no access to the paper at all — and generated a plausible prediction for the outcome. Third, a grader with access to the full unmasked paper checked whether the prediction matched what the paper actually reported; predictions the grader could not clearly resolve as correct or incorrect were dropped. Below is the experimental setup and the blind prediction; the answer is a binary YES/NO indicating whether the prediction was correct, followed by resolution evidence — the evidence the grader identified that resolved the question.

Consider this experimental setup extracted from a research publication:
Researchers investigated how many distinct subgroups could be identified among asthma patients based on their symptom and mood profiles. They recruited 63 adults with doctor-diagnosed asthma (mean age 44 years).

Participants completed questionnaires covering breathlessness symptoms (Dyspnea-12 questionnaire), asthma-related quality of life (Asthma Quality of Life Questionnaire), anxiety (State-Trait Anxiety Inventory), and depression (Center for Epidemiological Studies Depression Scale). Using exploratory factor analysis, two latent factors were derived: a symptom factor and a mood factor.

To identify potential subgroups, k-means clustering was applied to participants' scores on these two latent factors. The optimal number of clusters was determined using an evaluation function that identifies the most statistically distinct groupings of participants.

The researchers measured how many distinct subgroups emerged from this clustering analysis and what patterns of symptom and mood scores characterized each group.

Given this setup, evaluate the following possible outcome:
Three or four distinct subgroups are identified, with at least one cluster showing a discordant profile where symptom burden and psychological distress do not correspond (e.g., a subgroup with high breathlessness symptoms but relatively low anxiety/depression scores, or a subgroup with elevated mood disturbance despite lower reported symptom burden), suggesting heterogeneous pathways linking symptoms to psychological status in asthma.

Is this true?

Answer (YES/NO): YES